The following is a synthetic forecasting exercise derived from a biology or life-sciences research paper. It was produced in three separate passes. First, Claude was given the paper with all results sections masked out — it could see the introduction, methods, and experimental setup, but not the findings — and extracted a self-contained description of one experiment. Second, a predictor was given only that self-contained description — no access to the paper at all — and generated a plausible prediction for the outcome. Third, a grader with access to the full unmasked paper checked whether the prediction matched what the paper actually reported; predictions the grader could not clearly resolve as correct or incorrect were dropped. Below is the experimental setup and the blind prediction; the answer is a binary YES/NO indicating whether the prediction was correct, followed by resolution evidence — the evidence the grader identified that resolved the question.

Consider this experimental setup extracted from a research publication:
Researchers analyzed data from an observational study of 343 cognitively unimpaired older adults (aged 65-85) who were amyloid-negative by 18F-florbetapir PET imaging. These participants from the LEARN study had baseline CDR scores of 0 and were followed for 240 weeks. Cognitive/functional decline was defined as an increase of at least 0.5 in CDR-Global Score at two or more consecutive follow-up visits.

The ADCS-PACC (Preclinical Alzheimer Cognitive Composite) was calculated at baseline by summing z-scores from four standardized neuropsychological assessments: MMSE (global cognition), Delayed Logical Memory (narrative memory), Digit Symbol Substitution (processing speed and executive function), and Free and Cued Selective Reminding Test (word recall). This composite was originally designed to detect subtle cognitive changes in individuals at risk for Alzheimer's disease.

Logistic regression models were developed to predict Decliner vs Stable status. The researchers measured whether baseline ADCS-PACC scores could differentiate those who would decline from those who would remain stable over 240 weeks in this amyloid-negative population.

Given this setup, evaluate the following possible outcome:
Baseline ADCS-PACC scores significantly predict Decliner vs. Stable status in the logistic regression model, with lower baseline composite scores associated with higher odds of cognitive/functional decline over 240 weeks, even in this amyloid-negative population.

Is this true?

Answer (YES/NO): YES